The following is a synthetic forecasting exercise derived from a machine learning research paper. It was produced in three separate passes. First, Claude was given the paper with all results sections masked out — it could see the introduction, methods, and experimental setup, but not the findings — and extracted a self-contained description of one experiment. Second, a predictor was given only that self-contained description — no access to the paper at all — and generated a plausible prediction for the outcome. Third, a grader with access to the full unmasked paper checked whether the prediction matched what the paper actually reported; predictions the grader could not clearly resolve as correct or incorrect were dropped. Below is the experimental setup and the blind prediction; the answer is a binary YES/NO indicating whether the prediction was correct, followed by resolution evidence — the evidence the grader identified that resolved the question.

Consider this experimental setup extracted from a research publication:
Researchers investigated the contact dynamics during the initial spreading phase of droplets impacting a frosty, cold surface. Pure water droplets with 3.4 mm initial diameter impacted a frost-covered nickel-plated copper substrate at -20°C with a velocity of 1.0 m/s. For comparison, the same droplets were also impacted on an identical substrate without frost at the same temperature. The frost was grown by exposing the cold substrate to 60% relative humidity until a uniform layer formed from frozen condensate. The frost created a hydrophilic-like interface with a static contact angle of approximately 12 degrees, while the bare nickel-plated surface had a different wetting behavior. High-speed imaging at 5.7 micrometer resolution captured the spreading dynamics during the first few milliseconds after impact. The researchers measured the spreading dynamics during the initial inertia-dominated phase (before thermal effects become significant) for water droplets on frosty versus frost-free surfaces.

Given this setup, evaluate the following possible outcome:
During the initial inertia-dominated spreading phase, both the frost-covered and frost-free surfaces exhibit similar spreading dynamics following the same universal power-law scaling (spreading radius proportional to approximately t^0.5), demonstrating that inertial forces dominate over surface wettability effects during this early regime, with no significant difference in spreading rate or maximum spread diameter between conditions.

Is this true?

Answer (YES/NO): YES